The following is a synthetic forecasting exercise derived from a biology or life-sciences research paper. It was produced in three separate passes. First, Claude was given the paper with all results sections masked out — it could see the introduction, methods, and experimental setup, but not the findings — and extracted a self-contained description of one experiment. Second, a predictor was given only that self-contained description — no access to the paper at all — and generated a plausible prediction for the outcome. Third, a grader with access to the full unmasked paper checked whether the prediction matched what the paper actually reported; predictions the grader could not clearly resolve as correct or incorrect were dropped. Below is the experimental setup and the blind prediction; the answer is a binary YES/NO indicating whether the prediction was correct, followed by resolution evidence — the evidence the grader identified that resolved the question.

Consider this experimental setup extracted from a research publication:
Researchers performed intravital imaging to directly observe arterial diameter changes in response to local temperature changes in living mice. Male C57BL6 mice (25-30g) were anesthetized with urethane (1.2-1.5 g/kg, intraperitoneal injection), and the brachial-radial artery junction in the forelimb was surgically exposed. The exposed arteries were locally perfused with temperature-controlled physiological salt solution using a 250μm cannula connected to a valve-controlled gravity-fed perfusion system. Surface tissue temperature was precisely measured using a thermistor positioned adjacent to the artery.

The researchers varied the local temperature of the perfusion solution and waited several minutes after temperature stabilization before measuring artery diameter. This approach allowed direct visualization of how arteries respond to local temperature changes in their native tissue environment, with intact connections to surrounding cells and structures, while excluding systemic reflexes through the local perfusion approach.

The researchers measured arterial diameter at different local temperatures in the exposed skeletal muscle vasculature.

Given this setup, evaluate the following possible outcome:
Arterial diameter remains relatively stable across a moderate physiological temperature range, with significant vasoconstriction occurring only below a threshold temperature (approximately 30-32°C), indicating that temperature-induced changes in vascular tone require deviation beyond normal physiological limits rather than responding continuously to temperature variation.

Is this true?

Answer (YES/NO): NO